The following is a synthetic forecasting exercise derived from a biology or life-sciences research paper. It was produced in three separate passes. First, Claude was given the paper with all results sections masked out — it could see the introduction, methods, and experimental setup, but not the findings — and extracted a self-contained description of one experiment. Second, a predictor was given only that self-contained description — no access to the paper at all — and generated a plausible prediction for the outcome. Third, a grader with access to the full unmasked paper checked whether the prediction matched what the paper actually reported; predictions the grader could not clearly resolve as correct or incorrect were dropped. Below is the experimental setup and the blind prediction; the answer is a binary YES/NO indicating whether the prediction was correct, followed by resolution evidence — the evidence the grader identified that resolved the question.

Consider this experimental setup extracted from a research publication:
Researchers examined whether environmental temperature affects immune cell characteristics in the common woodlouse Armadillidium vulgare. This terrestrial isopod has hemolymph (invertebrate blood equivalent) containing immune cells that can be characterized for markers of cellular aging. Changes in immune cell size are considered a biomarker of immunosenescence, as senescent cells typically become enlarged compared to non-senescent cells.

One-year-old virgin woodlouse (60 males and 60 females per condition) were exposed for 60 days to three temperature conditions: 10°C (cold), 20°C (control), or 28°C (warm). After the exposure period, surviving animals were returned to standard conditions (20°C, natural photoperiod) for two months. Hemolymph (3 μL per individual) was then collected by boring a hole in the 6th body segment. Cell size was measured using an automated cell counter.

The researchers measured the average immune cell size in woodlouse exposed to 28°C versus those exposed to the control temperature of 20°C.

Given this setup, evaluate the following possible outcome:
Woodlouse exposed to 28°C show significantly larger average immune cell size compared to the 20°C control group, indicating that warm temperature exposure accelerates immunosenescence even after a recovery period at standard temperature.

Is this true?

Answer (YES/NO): NO